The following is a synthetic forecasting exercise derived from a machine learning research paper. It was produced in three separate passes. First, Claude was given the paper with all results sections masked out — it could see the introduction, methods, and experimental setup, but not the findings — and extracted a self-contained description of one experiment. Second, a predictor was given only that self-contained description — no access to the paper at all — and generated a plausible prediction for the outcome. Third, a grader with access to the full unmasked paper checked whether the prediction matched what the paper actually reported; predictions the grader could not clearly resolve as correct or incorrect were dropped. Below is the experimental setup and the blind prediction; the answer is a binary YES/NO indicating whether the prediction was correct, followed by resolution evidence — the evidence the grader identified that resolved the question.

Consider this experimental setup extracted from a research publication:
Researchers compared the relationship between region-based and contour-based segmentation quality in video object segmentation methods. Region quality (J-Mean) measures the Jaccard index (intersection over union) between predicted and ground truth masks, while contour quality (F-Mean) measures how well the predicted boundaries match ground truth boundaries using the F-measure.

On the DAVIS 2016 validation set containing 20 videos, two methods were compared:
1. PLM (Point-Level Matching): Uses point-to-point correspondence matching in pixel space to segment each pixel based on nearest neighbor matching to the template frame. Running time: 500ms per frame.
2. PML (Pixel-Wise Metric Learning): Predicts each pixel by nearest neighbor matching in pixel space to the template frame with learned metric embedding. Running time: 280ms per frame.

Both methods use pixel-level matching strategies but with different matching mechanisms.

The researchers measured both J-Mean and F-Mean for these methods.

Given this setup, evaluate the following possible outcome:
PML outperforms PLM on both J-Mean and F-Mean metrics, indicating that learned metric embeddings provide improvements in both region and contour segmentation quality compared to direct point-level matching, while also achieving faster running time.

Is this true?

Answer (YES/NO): YES